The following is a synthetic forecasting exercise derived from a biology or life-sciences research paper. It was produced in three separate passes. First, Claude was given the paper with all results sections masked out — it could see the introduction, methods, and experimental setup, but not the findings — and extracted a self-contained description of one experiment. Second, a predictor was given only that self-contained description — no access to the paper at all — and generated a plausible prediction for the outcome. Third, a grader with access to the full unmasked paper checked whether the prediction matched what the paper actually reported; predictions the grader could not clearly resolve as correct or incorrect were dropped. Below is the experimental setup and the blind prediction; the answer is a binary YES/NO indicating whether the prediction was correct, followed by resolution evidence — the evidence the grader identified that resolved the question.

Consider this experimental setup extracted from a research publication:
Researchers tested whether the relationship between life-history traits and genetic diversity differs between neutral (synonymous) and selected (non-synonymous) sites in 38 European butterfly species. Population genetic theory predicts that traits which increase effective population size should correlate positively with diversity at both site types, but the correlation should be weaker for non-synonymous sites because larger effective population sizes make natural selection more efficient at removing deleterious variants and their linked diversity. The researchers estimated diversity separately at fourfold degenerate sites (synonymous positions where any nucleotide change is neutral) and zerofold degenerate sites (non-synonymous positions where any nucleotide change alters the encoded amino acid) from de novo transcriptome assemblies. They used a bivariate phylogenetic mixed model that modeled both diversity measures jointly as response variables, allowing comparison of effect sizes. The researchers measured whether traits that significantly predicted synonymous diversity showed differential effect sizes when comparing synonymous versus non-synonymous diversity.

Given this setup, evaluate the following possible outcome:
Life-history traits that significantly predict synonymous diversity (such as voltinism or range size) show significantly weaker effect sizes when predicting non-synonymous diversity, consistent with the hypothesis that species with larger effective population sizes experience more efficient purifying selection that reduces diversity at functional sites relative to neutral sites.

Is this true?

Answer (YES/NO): NO